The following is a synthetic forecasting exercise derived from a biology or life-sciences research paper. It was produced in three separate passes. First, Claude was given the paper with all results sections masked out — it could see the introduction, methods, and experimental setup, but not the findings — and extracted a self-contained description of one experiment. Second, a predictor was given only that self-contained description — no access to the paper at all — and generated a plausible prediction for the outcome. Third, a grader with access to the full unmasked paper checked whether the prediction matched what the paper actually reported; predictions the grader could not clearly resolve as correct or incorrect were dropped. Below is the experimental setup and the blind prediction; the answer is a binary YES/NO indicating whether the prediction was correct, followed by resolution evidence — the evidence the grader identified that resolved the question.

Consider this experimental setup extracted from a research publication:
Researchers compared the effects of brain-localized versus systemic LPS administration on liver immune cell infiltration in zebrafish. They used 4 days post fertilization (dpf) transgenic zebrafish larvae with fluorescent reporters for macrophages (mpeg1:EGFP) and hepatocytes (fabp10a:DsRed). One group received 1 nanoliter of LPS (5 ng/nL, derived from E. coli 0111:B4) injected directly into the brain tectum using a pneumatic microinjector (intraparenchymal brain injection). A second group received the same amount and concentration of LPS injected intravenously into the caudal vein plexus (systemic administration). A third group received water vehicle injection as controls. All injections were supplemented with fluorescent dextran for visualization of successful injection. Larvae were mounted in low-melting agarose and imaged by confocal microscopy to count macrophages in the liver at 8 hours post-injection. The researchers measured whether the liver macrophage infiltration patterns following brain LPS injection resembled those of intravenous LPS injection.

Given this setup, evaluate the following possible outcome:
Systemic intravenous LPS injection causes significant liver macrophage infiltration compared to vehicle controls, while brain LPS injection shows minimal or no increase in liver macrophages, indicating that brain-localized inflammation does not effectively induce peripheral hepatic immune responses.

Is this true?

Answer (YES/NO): NO